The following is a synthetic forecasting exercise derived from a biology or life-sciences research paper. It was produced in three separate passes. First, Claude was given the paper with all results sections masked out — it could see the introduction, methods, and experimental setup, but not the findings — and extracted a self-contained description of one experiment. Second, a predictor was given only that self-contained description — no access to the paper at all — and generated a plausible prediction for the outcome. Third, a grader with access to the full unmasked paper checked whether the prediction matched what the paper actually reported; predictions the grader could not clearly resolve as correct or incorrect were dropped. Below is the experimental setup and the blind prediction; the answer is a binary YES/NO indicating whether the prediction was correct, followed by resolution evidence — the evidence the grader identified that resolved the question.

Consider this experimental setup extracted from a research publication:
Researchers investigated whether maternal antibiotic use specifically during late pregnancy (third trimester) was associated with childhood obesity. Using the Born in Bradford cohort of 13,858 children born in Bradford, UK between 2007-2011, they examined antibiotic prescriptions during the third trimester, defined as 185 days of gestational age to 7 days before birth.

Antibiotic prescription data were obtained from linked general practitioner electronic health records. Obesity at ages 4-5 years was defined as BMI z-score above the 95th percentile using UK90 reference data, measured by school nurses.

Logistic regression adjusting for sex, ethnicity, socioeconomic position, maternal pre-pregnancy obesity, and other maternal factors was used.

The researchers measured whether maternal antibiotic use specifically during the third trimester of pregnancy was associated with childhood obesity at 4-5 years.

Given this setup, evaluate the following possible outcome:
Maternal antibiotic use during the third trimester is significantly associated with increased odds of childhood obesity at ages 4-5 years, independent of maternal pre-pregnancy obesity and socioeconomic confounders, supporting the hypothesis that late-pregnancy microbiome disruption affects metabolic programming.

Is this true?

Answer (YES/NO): NO